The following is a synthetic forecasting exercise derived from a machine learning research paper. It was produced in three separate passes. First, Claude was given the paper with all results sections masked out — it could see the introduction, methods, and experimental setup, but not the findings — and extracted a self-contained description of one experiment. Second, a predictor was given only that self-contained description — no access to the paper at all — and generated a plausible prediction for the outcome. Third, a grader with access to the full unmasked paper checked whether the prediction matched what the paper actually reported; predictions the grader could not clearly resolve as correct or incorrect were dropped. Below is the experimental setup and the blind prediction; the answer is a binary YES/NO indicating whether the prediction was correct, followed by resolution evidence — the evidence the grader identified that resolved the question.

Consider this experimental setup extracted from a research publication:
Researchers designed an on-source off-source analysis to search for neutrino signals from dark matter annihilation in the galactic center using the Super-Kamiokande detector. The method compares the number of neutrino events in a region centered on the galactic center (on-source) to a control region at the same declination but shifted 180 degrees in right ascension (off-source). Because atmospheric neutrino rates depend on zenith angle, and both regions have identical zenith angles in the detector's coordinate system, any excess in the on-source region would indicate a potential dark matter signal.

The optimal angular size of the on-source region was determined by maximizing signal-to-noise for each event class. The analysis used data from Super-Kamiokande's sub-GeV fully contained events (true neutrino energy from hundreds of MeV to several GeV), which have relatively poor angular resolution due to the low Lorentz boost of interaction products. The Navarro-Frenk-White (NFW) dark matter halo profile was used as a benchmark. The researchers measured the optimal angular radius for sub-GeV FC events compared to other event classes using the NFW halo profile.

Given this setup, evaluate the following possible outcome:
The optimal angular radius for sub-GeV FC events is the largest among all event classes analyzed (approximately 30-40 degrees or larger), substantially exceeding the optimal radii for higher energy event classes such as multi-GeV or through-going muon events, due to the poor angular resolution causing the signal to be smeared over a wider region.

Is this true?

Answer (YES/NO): NO